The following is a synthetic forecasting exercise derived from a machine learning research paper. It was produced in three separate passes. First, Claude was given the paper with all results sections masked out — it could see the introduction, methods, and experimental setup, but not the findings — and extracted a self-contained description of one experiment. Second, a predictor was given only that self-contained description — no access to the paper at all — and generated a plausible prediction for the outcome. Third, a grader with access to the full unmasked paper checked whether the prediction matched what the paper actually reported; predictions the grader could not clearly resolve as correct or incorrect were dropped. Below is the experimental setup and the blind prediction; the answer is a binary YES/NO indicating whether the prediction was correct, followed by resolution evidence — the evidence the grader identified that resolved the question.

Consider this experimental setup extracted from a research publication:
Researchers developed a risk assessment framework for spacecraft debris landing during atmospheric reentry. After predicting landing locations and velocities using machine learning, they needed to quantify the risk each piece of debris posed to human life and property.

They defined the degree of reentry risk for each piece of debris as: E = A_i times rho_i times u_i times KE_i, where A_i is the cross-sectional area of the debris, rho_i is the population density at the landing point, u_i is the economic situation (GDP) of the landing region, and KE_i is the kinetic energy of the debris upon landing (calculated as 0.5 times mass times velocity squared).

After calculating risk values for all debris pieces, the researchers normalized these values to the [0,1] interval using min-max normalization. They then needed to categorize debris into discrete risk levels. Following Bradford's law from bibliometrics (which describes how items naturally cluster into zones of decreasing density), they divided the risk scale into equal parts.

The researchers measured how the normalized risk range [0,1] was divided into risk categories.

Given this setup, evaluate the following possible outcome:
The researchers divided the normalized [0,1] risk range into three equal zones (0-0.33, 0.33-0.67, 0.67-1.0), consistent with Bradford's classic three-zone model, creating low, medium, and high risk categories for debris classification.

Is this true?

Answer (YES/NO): NO